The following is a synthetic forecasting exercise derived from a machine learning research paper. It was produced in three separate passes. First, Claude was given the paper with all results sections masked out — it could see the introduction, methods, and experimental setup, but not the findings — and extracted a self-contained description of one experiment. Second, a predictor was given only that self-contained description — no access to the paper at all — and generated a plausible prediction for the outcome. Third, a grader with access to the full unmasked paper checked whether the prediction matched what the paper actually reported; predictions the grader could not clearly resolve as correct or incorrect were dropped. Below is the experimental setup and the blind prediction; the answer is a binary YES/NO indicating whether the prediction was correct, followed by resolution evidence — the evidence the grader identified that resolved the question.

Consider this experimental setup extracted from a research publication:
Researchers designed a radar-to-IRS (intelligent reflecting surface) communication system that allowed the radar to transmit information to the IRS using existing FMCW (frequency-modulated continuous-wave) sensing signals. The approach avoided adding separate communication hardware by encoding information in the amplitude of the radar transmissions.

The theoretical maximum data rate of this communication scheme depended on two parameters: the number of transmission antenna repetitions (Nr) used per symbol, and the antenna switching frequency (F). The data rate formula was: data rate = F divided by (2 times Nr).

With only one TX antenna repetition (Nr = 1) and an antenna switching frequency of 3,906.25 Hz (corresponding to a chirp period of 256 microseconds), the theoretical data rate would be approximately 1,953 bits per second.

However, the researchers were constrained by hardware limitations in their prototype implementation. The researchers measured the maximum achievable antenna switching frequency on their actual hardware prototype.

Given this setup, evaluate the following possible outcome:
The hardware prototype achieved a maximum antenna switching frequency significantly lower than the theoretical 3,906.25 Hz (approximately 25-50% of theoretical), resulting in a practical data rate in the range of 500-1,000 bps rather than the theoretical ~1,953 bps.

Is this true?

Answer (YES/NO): NO